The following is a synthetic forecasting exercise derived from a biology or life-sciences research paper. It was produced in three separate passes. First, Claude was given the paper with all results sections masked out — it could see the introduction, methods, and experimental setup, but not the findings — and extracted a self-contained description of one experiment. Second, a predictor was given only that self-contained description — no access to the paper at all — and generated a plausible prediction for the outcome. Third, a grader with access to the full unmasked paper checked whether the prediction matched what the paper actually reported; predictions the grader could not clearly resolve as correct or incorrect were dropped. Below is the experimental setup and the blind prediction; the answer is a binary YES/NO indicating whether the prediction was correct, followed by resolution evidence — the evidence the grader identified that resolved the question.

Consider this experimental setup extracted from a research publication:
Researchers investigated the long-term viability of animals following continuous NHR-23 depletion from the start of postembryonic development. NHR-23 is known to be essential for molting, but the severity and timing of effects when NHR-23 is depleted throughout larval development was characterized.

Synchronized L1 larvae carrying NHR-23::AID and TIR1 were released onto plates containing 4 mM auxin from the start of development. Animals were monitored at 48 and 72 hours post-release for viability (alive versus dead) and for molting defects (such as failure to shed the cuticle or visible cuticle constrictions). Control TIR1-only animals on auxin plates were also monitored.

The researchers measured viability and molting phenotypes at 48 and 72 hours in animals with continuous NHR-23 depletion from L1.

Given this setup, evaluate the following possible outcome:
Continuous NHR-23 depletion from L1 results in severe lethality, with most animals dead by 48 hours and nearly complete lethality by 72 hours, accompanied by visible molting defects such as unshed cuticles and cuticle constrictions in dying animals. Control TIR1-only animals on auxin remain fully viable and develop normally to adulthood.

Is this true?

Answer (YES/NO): NO